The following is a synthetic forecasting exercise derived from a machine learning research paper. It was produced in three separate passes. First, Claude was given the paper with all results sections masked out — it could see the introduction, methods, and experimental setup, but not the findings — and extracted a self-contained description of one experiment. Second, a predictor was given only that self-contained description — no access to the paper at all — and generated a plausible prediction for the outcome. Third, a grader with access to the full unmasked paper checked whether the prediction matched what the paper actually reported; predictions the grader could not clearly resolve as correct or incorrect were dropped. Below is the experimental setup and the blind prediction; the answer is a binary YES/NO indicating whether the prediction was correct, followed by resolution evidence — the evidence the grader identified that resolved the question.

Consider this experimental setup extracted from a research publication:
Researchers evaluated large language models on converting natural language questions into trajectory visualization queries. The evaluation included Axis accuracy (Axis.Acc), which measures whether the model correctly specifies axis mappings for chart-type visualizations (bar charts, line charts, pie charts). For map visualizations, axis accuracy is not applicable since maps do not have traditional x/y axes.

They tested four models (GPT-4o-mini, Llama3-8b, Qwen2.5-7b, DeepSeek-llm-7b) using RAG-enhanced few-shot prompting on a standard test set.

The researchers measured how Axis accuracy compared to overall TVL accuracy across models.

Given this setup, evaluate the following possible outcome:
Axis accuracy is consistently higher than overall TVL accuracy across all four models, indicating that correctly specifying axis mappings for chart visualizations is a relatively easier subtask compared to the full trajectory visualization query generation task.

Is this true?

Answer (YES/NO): YES